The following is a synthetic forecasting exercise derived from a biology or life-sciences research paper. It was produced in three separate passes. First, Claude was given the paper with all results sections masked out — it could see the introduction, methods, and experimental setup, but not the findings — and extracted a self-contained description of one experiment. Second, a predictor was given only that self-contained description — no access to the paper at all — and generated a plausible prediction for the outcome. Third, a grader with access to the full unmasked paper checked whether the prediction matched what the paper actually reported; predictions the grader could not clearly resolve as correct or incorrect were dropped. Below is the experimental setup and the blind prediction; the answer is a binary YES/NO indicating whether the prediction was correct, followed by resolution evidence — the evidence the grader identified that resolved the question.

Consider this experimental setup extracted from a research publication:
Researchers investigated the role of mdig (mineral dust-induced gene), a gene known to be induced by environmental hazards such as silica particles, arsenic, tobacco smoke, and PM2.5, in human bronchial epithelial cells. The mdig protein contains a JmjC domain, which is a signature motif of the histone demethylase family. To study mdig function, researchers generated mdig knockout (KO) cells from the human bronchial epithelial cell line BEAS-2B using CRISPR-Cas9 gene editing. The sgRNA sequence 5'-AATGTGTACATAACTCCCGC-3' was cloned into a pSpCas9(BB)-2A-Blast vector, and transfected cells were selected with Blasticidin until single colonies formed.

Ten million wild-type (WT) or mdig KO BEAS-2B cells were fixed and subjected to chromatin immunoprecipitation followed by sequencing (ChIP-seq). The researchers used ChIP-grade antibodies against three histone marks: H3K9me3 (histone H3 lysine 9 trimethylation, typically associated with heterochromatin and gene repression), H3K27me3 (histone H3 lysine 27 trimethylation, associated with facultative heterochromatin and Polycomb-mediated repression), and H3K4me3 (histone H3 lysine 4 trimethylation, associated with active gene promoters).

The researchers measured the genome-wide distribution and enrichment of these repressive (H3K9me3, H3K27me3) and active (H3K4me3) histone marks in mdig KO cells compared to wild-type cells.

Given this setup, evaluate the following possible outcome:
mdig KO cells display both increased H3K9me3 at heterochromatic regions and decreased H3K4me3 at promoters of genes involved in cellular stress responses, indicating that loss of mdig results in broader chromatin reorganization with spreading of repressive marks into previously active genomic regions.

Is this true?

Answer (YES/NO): NO